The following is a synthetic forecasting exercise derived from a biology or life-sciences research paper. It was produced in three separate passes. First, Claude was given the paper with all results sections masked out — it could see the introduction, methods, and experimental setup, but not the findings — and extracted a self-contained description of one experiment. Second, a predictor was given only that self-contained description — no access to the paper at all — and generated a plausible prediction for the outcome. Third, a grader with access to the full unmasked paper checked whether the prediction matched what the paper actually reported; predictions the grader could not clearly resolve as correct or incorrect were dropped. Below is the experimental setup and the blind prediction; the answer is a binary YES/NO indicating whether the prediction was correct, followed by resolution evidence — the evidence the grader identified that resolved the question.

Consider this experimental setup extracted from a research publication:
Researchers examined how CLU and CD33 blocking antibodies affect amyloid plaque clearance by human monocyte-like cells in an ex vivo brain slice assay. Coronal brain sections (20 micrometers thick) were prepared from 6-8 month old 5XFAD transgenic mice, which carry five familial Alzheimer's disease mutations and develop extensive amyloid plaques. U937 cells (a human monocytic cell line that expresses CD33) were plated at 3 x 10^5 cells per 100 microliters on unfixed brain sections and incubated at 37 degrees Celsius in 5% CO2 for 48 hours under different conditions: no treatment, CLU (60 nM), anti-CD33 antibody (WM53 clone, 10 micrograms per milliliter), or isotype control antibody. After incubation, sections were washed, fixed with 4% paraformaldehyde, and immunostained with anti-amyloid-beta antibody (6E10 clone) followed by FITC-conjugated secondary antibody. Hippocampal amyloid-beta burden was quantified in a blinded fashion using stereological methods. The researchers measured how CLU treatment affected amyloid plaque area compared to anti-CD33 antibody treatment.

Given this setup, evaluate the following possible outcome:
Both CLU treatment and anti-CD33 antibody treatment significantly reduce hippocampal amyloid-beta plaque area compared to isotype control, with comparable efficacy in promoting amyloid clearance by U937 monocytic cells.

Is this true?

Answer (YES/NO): NO